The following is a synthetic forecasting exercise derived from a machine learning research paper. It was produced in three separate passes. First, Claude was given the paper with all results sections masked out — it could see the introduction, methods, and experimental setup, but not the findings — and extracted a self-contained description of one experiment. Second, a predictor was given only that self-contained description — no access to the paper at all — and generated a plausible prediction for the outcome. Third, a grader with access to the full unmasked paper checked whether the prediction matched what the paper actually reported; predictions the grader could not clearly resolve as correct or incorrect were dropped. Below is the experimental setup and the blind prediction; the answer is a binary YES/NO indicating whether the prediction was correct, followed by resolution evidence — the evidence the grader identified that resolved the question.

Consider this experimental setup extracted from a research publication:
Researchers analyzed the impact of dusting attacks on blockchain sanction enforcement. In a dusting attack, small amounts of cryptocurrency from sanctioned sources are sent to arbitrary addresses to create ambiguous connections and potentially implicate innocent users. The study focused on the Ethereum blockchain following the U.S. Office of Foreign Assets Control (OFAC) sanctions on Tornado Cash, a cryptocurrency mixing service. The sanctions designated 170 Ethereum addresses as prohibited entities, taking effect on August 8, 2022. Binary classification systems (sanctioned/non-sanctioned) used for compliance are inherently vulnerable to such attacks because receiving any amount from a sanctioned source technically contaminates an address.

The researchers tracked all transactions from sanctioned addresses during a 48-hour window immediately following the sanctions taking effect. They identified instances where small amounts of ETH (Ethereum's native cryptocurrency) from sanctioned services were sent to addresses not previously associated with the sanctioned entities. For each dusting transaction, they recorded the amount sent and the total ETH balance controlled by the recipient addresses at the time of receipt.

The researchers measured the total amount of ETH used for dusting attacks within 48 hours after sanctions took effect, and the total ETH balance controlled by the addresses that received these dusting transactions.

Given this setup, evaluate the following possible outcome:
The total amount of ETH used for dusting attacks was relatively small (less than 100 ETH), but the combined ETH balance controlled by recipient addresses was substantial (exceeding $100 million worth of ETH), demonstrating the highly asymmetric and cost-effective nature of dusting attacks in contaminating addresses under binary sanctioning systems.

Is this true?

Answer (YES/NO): YES